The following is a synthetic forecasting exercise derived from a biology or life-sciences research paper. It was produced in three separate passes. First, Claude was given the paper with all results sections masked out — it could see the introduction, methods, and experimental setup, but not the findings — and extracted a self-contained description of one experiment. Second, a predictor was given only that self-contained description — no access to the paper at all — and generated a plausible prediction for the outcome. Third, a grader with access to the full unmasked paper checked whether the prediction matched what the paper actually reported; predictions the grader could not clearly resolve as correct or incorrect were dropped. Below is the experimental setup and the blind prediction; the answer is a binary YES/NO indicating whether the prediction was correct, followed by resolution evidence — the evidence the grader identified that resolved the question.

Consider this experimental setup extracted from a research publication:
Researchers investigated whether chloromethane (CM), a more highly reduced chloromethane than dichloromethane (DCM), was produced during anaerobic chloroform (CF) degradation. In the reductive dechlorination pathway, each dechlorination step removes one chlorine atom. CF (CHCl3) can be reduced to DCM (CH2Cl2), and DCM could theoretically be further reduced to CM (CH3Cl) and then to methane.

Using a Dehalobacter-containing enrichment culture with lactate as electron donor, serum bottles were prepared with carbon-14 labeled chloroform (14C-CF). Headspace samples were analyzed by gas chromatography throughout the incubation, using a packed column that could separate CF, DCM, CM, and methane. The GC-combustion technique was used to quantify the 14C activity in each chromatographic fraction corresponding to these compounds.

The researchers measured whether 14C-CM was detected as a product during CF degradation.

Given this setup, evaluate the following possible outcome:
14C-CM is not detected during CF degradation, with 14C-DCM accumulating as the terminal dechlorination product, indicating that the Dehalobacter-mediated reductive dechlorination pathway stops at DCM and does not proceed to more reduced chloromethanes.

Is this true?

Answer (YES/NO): NO